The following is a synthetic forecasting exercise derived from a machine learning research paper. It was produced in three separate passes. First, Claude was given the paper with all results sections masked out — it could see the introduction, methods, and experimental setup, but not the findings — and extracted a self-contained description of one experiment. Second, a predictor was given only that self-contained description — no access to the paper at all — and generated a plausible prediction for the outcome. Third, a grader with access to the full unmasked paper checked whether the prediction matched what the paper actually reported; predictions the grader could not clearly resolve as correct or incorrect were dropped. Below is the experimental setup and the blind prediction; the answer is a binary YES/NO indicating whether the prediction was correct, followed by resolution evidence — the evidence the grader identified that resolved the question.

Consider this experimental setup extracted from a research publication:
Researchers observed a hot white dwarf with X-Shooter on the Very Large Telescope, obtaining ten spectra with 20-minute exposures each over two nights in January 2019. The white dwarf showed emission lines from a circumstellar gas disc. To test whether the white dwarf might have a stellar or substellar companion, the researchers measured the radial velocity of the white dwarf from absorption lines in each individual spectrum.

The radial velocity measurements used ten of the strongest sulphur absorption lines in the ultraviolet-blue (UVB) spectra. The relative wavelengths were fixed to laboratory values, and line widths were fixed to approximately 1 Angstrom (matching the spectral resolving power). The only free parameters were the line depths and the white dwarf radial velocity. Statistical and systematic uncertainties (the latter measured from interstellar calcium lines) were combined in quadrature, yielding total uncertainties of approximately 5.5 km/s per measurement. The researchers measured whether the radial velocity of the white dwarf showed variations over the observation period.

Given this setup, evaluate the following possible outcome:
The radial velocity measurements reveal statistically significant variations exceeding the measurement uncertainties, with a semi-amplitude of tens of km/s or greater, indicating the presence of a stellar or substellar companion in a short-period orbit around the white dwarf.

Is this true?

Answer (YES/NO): NO